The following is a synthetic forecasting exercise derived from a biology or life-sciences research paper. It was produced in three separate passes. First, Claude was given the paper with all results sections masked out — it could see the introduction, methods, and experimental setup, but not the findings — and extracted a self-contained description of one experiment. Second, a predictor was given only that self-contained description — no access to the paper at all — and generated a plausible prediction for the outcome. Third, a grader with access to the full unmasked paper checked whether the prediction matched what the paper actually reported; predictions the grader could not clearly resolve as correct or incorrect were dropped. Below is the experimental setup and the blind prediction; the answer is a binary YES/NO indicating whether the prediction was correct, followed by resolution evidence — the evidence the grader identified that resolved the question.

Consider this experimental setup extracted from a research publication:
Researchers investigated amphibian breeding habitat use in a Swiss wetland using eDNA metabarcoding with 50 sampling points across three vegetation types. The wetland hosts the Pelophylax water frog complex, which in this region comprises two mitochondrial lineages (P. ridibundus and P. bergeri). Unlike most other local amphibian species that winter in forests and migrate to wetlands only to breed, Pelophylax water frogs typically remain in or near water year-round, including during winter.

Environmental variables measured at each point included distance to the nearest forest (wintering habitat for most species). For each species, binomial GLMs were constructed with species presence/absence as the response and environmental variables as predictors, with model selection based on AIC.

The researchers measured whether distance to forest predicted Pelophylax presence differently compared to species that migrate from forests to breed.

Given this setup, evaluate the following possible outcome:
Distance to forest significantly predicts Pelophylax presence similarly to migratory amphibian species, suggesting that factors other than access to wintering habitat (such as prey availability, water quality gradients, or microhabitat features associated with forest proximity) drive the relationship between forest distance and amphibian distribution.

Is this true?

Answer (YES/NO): NO